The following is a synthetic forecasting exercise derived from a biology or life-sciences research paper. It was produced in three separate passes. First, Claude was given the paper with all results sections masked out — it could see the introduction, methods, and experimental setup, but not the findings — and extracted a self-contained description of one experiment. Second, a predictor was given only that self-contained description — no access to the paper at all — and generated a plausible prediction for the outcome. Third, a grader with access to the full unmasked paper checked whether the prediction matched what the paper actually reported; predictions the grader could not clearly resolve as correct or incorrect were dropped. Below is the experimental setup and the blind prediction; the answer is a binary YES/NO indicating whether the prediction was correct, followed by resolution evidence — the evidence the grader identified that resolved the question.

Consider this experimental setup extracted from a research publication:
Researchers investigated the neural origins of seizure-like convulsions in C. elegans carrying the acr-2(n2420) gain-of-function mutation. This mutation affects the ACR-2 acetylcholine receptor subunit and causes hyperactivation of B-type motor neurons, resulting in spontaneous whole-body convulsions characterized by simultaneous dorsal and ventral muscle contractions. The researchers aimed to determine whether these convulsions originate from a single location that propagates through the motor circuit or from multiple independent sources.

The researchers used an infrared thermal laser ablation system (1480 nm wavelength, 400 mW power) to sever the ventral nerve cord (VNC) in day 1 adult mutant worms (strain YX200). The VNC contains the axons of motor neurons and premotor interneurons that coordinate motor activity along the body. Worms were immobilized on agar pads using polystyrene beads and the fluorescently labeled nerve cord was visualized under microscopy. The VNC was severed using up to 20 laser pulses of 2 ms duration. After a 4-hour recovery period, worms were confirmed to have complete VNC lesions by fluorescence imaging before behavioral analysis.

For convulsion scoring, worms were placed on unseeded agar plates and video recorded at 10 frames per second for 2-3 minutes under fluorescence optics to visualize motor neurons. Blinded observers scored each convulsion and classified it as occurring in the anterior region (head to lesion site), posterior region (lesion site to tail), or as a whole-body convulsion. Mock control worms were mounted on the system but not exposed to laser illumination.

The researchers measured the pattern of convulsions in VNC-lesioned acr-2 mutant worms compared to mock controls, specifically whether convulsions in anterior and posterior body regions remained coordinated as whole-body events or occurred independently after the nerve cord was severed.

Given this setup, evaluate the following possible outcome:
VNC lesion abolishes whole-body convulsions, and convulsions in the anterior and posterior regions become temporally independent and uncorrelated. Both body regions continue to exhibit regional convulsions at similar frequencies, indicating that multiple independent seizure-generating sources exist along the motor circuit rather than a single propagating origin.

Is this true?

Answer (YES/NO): NO